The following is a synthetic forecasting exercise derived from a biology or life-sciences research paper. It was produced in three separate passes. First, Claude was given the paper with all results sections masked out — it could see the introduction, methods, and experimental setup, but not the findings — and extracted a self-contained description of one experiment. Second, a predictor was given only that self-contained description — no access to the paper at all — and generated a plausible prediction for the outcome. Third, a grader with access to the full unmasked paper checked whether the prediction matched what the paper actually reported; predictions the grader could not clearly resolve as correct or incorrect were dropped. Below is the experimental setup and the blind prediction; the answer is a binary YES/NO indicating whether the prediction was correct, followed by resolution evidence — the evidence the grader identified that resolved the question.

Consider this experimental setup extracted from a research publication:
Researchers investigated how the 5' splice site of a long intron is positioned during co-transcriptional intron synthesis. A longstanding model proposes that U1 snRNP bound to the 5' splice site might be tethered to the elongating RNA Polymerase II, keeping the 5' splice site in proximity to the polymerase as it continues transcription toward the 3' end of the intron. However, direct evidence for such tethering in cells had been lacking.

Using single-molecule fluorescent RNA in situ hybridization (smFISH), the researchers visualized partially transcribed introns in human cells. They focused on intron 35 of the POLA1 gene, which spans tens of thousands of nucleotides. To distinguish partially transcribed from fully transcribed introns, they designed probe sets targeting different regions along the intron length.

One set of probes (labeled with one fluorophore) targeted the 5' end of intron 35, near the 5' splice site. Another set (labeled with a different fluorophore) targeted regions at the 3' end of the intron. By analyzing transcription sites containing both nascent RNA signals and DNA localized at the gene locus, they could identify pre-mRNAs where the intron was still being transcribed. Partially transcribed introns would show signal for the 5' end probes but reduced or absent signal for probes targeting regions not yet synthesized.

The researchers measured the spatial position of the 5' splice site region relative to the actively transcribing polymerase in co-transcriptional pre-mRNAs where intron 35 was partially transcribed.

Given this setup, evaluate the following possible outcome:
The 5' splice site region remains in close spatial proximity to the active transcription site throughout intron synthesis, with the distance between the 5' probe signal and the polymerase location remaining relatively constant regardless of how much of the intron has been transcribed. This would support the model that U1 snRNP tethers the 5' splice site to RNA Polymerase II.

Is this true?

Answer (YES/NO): YES